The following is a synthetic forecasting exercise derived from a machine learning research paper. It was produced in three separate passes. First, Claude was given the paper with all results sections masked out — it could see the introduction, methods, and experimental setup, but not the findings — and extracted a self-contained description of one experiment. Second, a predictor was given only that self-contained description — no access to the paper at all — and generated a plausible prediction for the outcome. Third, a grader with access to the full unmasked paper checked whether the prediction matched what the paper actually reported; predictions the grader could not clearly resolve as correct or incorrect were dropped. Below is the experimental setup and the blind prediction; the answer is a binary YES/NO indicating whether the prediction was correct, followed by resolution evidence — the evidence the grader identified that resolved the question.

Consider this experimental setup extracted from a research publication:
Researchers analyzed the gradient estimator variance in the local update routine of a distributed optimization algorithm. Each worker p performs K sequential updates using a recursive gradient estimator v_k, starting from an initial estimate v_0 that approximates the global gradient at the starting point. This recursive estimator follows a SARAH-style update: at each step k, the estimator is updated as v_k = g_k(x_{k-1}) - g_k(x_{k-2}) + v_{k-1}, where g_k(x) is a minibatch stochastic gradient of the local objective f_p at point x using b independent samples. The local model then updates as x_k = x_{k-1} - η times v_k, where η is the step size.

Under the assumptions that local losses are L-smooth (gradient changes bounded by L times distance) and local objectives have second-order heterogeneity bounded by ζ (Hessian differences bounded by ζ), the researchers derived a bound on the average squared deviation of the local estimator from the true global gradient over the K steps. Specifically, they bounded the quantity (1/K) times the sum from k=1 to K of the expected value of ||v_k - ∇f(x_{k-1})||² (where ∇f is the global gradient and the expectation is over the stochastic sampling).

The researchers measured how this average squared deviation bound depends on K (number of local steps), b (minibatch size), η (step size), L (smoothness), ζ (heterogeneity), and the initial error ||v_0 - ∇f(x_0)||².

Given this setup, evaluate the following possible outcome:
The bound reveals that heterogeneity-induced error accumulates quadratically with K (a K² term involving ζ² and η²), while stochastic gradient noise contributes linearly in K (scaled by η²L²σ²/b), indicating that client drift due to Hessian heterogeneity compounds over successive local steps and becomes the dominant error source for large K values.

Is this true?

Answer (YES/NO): NO